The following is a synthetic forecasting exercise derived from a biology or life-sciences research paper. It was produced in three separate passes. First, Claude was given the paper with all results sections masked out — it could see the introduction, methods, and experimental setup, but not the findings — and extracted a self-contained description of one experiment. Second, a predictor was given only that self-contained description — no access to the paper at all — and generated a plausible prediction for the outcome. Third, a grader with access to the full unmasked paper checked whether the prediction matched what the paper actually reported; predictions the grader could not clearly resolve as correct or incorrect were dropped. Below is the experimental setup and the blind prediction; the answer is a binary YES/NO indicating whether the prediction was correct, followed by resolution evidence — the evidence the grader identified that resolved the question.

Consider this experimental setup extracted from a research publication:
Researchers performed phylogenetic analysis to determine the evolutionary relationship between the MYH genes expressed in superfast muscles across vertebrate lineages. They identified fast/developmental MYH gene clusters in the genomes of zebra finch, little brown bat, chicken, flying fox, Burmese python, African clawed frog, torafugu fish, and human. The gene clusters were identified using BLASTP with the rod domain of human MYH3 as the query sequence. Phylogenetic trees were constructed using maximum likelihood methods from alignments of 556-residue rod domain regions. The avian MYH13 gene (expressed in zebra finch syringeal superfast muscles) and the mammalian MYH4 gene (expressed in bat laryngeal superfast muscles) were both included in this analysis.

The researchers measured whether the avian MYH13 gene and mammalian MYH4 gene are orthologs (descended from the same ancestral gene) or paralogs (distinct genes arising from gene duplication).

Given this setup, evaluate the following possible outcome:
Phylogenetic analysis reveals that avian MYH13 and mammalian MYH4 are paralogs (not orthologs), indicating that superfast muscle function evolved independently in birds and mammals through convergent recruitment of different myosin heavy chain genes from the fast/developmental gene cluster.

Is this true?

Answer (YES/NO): YES